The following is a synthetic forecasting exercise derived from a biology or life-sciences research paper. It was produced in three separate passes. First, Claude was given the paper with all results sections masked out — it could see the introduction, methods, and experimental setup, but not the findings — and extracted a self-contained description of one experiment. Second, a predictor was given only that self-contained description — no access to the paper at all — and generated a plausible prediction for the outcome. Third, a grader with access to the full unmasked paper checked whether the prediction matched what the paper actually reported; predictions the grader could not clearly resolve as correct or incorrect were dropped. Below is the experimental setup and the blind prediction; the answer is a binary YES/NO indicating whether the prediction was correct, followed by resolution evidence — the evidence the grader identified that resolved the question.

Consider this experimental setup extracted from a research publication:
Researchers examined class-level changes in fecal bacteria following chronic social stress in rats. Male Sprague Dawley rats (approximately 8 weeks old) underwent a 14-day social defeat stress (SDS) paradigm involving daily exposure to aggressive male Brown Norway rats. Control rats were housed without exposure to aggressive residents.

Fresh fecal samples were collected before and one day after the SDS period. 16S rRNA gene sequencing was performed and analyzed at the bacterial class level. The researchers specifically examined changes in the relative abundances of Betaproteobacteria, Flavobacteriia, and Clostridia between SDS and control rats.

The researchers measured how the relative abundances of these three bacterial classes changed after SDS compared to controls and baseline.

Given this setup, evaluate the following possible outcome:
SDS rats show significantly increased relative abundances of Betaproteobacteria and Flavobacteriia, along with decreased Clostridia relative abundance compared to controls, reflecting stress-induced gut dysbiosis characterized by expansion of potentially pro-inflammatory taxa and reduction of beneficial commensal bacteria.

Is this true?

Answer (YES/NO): YES